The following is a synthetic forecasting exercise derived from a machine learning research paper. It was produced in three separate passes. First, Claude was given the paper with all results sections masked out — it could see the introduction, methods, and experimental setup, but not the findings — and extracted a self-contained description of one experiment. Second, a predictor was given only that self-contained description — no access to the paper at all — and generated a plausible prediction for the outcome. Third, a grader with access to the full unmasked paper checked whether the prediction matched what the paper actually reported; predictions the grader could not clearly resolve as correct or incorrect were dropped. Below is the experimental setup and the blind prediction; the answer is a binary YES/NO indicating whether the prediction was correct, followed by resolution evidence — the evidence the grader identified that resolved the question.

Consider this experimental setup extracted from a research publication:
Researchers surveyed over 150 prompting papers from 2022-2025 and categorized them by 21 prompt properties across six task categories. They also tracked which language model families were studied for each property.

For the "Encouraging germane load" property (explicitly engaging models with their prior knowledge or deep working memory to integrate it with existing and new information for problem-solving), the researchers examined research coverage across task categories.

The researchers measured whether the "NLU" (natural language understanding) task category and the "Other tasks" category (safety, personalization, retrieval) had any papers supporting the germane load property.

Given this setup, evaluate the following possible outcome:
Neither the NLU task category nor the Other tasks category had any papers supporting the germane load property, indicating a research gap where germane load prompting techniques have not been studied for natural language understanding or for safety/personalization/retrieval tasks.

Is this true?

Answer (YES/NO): YES